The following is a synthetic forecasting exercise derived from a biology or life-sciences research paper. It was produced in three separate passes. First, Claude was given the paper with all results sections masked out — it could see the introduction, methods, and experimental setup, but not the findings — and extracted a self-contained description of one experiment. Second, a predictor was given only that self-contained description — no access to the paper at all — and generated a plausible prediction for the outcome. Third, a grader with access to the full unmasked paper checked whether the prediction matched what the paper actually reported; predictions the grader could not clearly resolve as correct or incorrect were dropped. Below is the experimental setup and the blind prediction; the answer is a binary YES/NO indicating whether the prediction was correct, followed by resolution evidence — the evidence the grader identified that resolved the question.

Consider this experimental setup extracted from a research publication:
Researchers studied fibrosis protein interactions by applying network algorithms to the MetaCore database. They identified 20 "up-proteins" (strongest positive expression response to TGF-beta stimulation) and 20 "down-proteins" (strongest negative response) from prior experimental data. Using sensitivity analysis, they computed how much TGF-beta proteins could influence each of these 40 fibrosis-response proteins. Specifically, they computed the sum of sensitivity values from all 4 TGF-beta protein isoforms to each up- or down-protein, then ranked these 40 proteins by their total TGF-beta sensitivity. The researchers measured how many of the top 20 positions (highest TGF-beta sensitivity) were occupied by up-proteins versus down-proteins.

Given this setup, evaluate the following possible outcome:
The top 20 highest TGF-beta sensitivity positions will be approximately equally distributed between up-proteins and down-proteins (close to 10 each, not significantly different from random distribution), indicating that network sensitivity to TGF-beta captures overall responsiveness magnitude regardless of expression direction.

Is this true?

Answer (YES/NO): NO